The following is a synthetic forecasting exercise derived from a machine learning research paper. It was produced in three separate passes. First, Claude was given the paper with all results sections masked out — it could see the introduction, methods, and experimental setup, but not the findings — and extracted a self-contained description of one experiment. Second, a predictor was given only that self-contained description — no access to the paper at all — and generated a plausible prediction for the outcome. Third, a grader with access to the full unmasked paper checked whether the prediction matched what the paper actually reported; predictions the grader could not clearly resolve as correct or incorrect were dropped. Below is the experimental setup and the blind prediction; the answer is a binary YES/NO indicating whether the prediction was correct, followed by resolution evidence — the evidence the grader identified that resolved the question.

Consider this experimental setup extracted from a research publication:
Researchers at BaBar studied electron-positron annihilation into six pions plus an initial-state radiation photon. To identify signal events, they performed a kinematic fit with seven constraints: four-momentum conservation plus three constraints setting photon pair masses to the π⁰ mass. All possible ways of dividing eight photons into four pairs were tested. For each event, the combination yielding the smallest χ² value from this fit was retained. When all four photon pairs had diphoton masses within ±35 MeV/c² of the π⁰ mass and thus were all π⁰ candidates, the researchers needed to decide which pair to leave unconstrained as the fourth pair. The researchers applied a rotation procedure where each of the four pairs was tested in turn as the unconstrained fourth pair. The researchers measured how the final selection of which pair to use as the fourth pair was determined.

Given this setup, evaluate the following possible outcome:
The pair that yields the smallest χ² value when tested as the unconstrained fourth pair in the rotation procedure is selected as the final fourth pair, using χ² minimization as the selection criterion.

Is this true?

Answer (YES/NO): YES